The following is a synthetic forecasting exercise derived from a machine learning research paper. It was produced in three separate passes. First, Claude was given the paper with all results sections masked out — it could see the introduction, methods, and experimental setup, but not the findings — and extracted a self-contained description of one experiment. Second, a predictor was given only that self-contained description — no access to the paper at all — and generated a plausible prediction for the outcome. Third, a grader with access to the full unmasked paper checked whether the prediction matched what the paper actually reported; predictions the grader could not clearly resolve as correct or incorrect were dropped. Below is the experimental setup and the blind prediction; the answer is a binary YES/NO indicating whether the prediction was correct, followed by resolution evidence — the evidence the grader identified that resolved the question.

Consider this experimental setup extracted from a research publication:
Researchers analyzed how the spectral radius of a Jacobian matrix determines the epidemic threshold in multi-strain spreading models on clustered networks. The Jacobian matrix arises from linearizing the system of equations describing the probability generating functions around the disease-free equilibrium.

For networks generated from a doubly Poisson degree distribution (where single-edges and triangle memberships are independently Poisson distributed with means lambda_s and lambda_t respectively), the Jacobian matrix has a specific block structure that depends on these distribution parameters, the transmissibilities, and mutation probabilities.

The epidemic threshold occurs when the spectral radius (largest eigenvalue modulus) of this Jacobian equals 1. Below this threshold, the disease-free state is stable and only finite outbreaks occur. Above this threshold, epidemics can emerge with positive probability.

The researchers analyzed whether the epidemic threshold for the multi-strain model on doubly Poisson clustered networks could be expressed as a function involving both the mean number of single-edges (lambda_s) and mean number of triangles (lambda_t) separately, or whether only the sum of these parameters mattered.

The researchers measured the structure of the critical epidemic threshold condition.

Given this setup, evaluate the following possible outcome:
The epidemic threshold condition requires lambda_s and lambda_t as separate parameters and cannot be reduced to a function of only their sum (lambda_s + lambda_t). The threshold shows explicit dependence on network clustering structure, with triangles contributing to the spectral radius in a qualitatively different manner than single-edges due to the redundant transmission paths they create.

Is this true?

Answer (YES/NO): YES